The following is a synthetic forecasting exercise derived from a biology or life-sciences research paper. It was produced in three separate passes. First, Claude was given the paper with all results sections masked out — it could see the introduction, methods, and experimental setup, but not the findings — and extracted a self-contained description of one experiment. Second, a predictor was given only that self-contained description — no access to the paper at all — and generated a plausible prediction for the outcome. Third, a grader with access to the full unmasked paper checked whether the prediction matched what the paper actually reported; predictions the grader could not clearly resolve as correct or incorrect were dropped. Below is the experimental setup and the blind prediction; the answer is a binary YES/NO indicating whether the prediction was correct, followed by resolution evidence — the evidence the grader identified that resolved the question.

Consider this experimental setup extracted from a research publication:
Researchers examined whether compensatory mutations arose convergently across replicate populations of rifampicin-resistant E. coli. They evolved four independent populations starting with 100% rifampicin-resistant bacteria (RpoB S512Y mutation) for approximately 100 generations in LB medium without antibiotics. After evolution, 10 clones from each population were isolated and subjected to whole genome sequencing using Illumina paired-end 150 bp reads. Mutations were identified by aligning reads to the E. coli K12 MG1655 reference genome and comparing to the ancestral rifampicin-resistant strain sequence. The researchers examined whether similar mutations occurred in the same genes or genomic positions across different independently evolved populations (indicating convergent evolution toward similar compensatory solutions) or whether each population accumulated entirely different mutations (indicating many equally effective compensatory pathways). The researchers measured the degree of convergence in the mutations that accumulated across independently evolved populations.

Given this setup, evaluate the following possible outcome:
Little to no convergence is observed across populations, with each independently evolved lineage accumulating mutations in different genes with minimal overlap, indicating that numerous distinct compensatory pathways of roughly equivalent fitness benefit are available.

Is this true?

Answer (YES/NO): NO